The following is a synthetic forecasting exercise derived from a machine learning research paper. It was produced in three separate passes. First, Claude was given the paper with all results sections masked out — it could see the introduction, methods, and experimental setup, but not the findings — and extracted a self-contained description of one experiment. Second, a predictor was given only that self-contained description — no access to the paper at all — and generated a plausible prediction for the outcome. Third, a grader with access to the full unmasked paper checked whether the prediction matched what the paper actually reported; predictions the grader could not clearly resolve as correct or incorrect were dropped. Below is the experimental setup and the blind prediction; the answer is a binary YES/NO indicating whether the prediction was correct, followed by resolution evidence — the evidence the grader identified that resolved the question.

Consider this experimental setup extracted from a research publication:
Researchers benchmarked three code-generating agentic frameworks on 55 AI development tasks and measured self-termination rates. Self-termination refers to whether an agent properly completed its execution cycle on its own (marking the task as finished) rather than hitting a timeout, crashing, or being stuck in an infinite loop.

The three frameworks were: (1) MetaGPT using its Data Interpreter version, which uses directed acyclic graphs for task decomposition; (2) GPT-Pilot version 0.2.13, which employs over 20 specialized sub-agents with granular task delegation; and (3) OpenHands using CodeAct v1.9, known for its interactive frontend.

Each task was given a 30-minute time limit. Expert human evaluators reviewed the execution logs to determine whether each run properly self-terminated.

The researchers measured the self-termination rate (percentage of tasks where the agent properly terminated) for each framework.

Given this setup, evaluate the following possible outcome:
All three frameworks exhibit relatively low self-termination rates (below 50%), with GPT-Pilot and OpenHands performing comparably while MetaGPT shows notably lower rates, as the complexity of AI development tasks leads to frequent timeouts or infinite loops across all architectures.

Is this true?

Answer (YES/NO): NO